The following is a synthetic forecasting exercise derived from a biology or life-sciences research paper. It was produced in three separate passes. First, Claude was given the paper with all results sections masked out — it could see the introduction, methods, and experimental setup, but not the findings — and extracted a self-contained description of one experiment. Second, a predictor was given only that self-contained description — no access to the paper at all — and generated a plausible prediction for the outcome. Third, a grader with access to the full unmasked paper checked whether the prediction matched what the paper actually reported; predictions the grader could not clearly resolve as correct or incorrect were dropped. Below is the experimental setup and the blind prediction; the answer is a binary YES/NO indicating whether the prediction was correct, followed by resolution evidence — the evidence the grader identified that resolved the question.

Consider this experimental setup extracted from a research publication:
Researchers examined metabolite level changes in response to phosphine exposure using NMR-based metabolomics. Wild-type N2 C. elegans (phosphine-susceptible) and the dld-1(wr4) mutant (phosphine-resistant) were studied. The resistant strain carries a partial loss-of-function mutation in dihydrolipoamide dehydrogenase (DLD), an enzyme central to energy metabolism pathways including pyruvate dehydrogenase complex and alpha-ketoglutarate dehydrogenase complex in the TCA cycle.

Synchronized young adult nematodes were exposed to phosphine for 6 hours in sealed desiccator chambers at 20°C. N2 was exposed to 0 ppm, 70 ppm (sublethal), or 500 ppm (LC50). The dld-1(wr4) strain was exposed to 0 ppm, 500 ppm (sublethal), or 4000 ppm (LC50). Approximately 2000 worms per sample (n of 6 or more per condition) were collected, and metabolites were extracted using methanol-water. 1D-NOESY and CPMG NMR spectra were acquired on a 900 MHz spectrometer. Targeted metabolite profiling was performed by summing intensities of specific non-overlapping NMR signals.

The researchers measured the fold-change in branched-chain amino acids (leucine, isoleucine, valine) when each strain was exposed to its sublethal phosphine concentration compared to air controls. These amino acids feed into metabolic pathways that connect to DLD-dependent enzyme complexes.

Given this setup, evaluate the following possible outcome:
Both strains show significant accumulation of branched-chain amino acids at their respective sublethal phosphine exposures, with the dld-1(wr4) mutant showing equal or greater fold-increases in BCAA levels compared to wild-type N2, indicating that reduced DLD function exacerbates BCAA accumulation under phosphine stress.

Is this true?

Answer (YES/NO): NO